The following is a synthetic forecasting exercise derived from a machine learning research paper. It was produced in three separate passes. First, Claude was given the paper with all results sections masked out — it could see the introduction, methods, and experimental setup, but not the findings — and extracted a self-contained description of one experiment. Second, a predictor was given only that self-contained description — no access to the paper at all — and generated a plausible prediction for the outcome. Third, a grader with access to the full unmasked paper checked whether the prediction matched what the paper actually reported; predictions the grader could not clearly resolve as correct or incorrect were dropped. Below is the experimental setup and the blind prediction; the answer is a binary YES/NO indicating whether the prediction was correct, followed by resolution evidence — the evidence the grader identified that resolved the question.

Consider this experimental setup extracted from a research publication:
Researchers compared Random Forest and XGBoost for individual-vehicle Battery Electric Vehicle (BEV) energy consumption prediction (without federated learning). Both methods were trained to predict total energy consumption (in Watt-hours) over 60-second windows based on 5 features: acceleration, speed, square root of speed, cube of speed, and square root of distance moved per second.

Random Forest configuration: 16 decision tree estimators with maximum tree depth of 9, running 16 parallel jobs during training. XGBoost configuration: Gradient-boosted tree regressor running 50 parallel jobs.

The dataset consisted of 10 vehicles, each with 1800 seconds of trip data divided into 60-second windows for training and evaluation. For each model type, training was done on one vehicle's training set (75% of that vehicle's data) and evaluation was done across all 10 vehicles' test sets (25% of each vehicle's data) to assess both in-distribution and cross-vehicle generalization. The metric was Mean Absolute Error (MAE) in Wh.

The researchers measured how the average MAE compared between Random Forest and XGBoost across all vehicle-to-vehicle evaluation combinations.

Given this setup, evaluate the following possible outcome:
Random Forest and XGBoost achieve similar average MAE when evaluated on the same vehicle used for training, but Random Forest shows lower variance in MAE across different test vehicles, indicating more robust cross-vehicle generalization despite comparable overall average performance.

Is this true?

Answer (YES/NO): NO